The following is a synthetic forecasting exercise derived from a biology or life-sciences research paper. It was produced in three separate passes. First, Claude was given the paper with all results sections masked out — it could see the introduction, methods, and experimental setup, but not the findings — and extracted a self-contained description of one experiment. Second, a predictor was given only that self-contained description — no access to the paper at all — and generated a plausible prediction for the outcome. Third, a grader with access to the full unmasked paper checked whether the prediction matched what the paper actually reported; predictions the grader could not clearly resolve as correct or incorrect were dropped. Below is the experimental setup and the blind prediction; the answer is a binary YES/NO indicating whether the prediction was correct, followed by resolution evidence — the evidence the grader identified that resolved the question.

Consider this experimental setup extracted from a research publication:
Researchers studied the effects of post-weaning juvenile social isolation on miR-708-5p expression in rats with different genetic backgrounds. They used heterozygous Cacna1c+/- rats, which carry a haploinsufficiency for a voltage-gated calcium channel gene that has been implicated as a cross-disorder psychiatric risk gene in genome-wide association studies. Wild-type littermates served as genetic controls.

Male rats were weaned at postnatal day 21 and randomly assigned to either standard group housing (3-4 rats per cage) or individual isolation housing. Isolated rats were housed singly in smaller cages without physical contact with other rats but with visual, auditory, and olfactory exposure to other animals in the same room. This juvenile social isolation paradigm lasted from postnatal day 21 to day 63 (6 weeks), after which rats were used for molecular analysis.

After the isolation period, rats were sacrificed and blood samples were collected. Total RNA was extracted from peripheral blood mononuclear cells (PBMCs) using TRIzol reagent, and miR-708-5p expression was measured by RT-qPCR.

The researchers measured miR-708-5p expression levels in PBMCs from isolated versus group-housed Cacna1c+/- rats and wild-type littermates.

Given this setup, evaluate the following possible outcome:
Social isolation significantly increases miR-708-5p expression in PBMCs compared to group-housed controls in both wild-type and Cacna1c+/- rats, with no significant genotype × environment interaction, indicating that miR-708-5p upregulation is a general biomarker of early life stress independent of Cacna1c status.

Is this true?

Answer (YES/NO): NO